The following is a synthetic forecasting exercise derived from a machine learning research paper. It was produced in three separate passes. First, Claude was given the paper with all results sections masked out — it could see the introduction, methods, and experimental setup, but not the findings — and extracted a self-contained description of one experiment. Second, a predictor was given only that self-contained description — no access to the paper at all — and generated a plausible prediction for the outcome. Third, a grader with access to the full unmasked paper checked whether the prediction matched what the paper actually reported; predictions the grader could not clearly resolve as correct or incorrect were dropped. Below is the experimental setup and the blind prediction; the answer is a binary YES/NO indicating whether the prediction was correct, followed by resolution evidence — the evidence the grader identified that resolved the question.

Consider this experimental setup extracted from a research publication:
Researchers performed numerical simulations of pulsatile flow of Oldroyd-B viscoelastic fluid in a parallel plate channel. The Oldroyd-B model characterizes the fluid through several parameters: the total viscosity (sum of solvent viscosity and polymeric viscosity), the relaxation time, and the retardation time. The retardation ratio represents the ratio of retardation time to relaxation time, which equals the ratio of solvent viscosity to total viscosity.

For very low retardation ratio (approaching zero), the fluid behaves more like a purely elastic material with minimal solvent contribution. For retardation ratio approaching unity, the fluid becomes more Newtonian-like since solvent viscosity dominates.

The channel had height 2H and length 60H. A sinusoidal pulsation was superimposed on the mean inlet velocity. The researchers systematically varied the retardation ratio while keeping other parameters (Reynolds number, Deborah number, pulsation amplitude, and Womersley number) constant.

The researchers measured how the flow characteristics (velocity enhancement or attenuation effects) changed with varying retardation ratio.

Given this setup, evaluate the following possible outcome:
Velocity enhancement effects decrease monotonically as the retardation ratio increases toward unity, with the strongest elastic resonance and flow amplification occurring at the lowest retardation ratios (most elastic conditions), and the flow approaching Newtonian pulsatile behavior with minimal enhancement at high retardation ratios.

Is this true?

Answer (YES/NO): YES